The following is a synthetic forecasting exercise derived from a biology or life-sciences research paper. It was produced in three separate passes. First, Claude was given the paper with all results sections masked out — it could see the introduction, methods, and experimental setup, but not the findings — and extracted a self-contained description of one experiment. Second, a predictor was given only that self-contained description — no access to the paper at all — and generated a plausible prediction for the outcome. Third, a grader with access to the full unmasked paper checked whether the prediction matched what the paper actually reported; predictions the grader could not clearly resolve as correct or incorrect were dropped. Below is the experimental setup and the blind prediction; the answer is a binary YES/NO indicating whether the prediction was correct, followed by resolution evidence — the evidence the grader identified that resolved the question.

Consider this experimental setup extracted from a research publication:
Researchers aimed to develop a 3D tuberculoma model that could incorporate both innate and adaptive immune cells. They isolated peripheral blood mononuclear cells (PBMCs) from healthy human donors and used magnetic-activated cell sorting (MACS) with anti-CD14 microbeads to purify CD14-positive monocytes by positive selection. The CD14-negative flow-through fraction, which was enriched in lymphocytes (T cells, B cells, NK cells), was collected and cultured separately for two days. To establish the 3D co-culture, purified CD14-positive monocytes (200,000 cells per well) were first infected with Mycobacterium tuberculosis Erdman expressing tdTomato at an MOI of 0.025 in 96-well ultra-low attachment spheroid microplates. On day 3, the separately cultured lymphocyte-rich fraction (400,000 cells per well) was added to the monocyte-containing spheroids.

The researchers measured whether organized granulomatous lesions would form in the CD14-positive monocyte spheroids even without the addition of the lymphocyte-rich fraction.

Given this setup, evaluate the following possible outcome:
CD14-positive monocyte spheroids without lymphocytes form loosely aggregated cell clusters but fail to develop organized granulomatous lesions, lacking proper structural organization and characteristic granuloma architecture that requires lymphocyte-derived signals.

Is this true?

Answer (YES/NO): NO